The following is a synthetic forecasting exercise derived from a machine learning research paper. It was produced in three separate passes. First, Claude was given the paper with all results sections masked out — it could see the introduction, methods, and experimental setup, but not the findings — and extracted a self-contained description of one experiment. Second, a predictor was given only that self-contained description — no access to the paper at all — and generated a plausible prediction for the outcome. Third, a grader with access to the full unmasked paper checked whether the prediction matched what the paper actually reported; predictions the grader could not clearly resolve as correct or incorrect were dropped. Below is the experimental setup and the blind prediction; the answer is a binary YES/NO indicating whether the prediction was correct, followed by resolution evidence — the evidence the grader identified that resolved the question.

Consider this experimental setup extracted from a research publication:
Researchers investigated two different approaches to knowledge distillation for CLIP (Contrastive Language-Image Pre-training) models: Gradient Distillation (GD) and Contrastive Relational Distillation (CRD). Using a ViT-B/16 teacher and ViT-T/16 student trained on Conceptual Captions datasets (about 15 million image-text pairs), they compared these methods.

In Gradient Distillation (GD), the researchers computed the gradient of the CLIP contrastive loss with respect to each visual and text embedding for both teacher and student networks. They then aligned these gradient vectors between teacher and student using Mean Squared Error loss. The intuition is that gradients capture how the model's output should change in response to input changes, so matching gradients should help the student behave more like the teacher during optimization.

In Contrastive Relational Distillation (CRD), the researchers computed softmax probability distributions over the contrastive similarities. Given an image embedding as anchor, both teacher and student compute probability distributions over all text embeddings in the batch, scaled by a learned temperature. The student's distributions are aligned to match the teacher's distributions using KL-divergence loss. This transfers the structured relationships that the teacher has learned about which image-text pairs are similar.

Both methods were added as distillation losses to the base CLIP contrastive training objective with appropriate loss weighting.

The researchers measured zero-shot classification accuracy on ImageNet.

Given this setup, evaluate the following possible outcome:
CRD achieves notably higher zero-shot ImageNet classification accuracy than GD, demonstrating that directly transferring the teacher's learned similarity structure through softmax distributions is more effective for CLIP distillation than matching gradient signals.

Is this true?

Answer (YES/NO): NO